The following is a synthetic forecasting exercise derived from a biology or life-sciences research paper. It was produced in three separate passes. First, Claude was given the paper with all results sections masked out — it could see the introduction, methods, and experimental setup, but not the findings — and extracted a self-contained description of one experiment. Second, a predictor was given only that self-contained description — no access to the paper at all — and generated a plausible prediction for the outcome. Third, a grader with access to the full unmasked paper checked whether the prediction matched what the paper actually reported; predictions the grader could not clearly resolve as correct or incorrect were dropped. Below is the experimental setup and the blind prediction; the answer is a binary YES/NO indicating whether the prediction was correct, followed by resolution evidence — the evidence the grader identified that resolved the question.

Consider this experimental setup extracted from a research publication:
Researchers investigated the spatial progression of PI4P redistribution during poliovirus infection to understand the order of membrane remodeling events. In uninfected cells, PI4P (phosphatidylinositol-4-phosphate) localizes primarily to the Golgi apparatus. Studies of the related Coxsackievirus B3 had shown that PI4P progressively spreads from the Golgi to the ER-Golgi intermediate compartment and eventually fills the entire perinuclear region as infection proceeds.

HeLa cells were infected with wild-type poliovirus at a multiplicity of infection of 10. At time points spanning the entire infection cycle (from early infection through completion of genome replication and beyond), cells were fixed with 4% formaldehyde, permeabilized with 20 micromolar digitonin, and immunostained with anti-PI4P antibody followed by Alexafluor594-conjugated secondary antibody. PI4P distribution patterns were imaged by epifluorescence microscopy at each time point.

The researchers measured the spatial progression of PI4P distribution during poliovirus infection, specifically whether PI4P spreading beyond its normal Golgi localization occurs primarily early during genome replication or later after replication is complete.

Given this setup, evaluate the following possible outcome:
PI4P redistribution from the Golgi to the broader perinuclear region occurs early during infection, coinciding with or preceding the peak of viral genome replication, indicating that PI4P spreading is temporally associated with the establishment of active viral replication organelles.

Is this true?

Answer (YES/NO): YES